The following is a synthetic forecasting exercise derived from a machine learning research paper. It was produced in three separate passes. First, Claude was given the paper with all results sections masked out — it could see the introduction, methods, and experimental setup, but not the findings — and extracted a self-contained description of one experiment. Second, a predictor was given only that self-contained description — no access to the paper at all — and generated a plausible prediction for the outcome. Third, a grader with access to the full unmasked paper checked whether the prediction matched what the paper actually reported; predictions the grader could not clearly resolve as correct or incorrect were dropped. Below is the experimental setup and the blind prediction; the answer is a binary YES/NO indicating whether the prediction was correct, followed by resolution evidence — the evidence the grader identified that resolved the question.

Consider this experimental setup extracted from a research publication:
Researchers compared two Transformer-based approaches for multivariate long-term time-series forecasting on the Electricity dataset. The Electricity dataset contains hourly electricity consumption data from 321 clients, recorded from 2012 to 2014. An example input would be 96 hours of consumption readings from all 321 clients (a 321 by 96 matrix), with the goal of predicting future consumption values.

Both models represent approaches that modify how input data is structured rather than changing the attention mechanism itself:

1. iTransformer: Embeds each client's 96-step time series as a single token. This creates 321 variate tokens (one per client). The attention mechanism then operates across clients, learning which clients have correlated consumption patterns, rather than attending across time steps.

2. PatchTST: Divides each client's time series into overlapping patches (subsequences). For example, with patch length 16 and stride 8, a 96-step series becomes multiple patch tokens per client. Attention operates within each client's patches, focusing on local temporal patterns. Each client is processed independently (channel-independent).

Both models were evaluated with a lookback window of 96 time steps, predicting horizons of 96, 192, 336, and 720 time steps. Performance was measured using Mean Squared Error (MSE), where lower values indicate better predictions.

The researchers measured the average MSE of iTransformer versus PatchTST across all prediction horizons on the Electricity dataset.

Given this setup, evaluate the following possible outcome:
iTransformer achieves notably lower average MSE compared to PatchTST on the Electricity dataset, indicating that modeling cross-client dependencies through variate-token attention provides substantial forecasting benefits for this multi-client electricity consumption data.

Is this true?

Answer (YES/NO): YES